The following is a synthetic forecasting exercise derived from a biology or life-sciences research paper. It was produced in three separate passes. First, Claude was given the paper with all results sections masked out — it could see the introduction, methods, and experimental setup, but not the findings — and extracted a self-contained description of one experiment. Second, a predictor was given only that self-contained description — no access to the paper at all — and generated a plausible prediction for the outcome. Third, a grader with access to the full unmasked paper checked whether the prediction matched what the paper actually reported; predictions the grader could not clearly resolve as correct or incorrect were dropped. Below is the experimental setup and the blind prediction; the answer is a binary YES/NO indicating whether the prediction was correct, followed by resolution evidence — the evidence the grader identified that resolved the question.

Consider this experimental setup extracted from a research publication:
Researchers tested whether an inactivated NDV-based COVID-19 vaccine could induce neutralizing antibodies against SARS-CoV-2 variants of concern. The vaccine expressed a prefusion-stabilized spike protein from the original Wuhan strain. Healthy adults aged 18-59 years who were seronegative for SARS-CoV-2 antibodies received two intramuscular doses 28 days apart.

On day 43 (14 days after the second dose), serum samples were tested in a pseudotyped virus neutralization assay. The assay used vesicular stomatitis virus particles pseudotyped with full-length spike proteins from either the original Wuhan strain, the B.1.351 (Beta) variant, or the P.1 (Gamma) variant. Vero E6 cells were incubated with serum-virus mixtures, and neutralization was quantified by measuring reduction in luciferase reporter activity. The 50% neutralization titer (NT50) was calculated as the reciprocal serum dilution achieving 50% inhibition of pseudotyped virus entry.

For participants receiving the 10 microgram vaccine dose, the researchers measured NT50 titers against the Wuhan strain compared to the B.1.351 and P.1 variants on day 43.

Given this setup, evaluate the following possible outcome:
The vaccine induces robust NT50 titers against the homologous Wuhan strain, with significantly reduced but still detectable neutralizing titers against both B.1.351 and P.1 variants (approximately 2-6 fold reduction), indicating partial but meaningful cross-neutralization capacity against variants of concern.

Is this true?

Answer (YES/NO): NO